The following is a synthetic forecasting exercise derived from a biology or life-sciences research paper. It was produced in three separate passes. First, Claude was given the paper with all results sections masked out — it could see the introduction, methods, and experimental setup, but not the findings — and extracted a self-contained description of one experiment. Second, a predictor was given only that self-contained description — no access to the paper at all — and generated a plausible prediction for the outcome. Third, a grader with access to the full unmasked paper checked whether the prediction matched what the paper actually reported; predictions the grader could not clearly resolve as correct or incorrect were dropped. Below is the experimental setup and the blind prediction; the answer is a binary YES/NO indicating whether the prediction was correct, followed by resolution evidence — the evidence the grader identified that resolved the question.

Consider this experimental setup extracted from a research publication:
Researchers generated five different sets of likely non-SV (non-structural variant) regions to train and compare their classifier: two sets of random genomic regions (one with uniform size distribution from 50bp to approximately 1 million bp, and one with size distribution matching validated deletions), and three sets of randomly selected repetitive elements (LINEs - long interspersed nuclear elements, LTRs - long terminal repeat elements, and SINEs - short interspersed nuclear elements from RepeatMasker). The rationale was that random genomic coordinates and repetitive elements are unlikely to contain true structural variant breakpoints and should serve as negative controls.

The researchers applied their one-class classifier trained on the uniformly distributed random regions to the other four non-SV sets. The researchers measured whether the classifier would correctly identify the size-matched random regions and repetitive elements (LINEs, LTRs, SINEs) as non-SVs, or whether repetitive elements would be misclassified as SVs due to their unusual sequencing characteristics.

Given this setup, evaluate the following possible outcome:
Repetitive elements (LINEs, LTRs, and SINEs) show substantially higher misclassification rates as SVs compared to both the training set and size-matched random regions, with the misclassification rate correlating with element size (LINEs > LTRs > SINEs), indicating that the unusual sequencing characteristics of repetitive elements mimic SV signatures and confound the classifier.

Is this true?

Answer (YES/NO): NO